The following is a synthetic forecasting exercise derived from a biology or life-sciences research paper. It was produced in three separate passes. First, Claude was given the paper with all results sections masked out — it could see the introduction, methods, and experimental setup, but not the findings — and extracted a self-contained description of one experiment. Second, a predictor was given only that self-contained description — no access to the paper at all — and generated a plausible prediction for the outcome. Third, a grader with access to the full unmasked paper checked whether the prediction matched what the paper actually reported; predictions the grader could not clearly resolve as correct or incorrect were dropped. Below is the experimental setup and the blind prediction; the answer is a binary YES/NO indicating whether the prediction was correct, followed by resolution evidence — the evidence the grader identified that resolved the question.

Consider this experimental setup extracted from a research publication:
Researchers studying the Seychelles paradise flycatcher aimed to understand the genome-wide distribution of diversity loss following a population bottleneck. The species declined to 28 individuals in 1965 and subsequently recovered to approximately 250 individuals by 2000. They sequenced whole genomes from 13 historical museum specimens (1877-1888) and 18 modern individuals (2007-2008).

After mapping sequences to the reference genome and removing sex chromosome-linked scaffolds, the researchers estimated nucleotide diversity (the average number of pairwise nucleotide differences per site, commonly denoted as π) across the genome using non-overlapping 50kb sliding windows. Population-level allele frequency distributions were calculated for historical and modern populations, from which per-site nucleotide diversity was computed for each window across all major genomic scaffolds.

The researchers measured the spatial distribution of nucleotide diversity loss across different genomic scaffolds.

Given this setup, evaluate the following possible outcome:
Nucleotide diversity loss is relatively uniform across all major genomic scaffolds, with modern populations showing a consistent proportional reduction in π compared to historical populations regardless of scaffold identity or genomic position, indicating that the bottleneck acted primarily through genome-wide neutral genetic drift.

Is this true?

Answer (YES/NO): YES